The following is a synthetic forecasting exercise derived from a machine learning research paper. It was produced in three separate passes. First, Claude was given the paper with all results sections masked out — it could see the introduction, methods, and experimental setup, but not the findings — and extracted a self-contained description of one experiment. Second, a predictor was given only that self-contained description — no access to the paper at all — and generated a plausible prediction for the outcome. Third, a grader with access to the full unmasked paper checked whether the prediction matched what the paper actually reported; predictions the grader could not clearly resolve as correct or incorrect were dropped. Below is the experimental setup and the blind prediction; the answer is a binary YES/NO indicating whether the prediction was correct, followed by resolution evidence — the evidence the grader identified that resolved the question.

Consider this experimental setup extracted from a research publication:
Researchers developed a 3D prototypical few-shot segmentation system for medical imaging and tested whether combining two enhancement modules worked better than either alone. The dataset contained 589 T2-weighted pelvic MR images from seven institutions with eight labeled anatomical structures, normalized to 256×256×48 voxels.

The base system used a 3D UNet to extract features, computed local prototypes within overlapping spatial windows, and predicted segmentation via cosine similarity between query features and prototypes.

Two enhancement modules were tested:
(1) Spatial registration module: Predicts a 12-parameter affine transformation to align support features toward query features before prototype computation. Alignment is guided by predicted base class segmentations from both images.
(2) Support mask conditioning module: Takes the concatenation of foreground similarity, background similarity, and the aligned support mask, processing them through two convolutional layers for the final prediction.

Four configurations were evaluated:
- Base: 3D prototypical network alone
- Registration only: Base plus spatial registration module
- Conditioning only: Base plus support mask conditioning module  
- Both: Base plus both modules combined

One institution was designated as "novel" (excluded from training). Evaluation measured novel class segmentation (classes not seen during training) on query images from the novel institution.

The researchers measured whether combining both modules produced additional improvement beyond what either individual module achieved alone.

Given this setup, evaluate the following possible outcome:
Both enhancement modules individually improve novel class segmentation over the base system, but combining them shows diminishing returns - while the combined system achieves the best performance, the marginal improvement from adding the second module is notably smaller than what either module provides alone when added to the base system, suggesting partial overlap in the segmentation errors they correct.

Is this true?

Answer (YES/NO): NO